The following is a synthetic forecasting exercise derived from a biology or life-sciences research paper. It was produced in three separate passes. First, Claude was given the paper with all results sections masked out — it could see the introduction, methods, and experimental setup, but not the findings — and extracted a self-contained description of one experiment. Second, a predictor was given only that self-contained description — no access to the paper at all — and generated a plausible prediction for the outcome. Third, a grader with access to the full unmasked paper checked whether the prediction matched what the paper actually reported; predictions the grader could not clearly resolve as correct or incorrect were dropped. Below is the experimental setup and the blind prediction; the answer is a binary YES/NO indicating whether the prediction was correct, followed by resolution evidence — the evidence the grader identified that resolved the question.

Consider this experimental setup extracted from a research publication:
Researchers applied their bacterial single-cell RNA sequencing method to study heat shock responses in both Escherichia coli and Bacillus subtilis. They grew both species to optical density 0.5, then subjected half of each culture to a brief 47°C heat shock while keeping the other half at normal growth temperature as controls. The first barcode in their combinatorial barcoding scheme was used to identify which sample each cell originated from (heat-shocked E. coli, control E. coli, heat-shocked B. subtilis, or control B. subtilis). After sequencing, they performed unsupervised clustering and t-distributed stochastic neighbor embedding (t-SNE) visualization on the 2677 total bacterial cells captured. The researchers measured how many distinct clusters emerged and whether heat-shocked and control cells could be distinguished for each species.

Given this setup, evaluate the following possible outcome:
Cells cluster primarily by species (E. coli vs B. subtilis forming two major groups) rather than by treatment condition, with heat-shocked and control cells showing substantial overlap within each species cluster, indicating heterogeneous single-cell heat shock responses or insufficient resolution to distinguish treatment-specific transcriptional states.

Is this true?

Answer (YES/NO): NO